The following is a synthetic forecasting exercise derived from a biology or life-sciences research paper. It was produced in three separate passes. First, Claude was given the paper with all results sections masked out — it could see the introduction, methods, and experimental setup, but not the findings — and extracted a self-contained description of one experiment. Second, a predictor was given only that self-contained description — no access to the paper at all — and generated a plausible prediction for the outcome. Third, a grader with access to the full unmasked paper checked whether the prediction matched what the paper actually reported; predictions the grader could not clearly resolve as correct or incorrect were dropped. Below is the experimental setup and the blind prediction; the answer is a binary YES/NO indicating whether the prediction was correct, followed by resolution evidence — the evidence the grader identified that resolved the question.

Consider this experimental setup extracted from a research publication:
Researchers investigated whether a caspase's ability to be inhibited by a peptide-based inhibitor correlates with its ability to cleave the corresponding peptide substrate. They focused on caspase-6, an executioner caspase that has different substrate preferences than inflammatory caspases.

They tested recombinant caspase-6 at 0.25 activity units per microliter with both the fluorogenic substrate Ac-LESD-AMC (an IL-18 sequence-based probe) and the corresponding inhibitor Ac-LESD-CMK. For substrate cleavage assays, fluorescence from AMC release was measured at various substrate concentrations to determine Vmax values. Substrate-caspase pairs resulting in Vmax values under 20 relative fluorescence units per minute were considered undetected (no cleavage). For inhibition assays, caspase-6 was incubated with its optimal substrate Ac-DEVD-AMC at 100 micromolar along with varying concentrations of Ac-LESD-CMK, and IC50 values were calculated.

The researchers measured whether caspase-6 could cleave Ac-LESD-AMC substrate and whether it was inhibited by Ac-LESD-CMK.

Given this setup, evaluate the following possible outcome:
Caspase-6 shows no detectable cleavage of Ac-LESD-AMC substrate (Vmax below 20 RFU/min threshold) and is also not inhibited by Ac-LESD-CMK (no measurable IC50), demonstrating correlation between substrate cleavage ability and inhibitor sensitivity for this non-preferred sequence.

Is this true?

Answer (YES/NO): NO